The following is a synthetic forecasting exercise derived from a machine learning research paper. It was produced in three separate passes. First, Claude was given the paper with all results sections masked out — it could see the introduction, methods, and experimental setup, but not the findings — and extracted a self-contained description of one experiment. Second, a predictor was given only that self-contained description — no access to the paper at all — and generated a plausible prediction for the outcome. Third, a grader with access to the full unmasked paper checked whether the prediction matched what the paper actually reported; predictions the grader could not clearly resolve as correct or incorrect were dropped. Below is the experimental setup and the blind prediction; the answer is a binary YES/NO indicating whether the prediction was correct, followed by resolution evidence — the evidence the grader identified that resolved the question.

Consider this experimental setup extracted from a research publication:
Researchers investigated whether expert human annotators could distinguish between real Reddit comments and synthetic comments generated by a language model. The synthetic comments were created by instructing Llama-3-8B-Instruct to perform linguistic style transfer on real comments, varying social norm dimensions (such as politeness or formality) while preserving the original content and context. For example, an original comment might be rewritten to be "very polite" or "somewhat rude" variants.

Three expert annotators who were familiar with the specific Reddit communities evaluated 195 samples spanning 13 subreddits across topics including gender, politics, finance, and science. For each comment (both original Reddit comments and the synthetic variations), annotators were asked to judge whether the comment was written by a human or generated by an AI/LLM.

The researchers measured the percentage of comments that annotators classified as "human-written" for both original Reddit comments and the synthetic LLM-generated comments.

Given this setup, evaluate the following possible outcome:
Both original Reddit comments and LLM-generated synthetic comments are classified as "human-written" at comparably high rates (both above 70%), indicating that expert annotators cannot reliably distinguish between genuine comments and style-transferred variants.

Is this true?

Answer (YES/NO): NO